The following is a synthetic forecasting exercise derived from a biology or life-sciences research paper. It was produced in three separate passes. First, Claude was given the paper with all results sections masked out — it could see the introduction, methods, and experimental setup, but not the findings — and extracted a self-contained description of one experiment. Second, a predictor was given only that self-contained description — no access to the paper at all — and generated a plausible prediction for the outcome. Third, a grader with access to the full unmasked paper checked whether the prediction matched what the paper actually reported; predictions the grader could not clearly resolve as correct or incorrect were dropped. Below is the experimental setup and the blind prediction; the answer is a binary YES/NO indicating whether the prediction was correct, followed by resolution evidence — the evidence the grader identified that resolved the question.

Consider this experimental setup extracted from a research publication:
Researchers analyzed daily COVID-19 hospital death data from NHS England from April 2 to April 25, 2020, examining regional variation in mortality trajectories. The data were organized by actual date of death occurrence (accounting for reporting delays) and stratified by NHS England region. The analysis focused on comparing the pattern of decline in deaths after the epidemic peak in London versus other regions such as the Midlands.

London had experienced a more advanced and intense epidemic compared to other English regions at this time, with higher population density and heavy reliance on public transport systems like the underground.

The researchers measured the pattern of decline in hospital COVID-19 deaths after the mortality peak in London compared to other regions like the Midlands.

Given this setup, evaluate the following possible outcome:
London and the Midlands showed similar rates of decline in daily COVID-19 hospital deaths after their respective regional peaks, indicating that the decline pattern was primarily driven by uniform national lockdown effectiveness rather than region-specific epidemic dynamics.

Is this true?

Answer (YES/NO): NO